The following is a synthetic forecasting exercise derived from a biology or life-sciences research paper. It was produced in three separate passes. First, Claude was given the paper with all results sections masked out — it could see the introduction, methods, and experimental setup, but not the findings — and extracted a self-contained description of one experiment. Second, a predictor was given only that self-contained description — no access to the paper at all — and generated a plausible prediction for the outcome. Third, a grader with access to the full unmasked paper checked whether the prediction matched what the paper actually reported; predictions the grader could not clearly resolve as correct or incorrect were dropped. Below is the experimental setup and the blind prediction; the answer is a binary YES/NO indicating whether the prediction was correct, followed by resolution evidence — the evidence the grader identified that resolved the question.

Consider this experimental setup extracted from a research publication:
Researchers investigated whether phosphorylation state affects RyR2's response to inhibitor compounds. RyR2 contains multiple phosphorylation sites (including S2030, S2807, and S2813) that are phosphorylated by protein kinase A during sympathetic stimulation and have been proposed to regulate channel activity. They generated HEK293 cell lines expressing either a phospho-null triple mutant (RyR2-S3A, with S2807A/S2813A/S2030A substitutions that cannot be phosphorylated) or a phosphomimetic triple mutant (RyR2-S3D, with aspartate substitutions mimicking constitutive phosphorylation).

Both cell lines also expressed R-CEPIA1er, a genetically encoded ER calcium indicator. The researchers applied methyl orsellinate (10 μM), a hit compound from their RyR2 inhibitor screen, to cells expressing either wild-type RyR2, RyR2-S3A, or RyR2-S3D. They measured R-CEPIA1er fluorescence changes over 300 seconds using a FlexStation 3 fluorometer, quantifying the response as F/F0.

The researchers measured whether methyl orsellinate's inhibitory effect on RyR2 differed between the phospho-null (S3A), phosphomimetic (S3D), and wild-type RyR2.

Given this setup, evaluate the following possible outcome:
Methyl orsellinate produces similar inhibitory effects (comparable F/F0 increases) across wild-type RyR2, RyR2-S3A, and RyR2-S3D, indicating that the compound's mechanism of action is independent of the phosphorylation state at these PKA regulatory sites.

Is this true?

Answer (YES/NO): YES